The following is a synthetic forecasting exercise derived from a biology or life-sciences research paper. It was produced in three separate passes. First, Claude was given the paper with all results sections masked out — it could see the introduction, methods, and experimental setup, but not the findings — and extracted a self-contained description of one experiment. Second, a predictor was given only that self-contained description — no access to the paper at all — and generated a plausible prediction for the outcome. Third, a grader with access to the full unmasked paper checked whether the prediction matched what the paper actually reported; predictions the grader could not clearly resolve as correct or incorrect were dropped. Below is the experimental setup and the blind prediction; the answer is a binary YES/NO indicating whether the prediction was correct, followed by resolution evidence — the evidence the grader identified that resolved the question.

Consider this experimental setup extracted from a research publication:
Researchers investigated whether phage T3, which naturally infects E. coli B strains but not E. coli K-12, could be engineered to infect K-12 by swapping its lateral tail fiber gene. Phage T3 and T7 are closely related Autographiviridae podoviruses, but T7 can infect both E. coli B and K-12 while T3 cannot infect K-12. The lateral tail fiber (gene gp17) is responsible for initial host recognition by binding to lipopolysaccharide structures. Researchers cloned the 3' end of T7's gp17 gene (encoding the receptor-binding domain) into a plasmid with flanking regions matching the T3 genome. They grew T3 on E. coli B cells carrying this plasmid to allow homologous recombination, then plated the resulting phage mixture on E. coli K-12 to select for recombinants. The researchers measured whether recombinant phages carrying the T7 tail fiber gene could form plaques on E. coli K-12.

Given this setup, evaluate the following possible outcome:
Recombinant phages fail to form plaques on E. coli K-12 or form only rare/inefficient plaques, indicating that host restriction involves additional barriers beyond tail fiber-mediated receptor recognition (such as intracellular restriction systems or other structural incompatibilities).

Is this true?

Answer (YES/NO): NO